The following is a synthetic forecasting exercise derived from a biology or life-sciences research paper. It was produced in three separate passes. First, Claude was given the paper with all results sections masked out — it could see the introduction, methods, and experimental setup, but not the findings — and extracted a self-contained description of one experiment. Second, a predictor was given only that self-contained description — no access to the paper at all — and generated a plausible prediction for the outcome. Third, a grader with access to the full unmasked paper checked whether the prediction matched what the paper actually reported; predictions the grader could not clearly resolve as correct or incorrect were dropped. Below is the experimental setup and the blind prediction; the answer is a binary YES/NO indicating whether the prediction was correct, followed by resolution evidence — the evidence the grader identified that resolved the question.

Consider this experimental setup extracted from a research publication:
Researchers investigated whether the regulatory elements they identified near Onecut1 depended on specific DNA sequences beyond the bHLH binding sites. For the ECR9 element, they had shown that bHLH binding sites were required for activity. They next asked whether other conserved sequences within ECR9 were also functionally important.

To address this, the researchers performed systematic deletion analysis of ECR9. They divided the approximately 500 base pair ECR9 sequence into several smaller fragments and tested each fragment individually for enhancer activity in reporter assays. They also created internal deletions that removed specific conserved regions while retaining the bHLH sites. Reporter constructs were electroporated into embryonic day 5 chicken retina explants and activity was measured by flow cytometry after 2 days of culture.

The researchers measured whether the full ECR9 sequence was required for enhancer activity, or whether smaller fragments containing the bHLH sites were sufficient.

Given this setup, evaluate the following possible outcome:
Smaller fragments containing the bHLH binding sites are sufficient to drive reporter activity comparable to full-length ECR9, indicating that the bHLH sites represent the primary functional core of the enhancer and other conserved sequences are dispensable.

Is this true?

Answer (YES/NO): NO